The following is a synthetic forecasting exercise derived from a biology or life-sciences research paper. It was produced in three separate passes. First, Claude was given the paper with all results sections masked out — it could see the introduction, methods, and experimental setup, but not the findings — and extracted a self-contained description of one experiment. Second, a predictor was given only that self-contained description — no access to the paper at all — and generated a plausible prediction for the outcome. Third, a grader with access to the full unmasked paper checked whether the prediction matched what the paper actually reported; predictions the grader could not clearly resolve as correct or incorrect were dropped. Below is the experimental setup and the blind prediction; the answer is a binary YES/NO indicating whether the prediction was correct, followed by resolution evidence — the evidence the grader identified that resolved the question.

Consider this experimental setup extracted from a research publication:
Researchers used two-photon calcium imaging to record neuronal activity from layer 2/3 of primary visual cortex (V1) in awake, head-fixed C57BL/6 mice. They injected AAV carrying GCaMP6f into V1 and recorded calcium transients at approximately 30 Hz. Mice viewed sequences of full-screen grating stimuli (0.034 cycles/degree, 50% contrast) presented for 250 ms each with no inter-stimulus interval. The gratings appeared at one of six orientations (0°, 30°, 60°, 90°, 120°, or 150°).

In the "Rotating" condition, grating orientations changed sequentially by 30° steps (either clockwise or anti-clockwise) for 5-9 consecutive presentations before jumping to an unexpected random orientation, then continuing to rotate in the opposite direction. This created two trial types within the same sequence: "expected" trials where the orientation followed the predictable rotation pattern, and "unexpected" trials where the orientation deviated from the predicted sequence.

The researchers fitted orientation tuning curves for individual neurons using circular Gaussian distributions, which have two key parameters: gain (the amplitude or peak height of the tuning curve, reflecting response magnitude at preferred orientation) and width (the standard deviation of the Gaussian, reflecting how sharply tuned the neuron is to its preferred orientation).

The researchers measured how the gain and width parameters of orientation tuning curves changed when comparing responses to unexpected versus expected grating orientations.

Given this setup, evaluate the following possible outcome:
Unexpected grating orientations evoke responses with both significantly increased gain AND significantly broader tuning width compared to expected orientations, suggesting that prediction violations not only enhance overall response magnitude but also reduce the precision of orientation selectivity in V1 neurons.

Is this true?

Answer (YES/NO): NO